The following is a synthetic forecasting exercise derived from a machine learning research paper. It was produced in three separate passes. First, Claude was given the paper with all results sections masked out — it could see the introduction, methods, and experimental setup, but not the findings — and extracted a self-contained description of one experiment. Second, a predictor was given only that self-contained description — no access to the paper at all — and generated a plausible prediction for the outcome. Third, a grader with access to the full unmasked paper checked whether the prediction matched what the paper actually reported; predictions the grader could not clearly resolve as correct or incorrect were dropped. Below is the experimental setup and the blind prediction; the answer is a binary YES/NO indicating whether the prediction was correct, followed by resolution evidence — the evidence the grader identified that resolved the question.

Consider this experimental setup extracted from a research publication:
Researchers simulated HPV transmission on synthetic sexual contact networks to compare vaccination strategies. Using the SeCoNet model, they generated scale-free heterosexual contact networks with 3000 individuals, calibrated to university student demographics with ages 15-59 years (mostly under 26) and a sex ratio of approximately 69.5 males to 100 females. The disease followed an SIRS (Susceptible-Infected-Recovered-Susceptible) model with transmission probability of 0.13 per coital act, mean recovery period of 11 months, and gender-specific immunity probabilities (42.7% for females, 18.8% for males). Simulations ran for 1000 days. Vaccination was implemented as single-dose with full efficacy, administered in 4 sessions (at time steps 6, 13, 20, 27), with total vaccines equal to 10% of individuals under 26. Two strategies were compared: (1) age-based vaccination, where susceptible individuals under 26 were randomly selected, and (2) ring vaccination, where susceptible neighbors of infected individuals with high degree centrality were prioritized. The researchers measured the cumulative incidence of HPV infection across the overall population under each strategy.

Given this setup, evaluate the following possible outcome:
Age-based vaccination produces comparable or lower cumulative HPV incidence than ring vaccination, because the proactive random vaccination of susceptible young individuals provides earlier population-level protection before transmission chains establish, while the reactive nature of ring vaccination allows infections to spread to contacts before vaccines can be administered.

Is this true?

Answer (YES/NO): NO